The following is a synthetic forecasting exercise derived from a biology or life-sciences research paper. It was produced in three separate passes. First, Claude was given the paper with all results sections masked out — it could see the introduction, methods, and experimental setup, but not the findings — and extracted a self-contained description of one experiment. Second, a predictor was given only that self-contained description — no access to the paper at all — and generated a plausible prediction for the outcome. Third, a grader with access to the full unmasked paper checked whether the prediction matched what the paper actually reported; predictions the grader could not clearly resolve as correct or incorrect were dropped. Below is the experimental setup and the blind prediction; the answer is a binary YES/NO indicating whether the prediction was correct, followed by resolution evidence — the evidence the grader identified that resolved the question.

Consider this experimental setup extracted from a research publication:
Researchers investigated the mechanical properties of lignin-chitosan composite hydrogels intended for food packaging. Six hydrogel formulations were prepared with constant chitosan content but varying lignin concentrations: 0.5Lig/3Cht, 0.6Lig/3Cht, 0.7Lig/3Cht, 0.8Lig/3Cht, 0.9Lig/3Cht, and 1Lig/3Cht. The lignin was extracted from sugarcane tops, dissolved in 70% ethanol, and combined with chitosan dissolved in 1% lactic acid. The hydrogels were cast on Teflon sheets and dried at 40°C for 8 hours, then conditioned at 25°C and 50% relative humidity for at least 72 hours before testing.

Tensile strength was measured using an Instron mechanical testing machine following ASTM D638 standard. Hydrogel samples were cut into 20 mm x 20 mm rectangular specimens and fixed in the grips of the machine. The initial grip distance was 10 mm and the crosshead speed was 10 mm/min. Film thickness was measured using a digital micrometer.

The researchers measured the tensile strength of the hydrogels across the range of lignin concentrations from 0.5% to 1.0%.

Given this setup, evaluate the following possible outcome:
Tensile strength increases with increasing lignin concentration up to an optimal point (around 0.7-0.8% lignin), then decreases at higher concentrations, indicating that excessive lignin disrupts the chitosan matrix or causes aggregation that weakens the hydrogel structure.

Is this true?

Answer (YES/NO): YES